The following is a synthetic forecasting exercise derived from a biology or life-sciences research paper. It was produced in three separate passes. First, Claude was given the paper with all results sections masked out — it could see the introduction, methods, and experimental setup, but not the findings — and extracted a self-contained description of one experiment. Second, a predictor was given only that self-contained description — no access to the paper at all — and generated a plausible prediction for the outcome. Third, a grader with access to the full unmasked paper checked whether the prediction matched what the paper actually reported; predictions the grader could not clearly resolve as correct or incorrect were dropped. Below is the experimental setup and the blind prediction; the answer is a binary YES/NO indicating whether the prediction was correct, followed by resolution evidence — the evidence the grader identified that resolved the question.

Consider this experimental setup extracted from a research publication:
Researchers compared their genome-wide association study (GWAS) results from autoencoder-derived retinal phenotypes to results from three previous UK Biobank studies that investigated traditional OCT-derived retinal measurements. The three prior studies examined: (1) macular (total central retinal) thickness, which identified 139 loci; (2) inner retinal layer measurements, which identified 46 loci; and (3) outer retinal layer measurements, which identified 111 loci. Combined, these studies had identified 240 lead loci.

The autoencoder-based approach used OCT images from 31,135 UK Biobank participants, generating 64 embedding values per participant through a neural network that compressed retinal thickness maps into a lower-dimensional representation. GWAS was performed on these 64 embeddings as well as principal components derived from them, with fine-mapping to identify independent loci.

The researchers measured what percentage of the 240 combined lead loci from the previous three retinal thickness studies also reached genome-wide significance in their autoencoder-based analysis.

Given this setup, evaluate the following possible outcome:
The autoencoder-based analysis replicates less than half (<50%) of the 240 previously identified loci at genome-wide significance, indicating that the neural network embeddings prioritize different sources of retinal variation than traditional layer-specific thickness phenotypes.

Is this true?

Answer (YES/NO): YES